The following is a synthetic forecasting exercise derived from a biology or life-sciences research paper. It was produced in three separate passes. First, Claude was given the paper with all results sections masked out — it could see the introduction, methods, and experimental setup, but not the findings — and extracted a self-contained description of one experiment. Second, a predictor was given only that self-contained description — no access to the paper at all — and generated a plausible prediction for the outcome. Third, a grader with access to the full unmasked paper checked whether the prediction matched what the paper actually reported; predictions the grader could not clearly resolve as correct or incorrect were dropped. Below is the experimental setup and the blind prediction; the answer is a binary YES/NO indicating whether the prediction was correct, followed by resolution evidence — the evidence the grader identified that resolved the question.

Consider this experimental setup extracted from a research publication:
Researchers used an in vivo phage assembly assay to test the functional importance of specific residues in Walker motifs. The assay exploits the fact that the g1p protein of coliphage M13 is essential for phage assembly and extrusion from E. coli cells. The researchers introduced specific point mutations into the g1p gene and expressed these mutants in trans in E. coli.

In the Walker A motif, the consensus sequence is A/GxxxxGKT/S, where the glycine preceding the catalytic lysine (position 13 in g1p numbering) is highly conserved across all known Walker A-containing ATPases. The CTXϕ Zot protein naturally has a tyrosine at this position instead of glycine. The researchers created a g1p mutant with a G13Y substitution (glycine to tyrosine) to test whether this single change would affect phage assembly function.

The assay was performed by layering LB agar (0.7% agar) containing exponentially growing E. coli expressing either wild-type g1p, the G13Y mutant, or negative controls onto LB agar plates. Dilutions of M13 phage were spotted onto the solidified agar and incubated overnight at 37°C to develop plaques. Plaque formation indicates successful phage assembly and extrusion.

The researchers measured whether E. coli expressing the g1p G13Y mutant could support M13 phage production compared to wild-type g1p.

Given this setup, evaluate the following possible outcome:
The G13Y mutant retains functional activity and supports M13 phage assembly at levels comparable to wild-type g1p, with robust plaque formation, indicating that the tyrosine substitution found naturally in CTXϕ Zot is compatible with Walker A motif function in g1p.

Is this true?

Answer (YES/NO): NO